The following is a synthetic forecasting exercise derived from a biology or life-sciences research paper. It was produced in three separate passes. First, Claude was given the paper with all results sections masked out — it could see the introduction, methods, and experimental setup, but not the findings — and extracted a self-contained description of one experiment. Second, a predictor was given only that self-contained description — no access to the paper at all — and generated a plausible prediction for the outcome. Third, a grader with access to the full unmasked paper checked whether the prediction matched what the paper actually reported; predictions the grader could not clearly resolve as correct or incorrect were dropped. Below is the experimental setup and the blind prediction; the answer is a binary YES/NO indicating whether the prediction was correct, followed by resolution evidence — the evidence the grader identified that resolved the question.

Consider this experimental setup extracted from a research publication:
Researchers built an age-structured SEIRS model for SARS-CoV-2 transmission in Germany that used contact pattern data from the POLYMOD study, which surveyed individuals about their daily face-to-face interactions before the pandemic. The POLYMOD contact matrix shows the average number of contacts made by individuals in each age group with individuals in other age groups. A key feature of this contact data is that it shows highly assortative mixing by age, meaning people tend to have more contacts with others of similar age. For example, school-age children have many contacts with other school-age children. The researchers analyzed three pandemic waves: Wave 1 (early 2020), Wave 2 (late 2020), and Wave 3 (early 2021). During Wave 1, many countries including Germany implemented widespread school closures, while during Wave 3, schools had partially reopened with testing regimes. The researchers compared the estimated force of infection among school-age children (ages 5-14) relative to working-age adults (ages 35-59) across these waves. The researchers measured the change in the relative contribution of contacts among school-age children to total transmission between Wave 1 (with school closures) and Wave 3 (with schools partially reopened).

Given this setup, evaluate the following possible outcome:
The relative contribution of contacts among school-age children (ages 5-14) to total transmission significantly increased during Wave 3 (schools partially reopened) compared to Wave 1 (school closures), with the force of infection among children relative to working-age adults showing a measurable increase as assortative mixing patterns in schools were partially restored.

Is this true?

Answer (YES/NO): YES